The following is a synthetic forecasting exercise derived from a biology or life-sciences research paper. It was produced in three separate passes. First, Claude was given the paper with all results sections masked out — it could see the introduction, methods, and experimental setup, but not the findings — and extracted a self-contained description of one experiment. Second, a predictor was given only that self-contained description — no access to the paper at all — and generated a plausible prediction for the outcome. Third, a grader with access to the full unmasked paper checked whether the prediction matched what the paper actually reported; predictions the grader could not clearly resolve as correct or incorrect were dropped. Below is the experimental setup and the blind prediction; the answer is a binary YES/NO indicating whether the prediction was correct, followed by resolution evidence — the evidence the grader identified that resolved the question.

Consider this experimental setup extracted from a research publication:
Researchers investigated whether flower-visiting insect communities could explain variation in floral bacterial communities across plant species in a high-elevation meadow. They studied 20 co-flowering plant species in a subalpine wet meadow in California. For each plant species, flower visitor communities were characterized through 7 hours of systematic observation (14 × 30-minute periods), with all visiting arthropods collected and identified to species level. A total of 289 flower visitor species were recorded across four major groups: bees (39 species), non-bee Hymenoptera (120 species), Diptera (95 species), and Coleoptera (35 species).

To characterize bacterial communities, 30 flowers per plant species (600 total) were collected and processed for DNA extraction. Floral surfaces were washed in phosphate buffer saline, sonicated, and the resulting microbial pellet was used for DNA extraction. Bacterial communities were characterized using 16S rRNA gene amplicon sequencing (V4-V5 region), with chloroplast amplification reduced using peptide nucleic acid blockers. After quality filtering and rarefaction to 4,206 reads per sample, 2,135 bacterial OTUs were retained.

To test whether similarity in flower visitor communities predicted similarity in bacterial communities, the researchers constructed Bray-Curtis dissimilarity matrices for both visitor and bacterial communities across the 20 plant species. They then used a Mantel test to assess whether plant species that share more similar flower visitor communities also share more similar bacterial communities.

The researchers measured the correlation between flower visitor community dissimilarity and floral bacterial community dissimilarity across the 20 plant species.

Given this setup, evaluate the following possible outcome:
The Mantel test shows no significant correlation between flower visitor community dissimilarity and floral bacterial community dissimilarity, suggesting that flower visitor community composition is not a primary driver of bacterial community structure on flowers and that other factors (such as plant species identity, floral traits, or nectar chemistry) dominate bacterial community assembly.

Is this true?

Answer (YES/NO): NO